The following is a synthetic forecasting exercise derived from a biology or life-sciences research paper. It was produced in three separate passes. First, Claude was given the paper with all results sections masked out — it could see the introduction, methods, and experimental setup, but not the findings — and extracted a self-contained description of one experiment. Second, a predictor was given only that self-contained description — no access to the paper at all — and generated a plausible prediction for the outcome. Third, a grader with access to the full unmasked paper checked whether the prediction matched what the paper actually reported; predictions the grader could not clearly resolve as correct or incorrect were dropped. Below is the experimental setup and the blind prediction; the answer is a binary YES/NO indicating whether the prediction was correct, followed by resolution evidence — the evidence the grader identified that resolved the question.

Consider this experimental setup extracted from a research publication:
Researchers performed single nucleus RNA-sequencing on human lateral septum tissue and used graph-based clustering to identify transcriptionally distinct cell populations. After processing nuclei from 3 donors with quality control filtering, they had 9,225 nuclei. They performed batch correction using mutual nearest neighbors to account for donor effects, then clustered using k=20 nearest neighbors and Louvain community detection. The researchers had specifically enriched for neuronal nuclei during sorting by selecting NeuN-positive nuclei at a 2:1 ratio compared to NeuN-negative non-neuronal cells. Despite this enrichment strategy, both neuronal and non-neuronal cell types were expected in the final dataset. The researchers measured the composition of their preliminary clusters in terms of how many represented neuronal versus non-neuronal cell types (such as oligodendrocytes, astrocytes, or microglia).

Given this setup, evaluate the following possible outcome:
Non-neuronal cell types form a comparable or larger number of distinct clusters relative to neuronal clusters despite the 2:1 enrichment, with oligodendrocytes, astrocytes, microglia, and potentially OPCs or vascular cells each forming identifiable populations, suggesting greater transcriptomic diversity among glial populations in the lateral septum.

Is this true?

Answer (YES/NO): NO